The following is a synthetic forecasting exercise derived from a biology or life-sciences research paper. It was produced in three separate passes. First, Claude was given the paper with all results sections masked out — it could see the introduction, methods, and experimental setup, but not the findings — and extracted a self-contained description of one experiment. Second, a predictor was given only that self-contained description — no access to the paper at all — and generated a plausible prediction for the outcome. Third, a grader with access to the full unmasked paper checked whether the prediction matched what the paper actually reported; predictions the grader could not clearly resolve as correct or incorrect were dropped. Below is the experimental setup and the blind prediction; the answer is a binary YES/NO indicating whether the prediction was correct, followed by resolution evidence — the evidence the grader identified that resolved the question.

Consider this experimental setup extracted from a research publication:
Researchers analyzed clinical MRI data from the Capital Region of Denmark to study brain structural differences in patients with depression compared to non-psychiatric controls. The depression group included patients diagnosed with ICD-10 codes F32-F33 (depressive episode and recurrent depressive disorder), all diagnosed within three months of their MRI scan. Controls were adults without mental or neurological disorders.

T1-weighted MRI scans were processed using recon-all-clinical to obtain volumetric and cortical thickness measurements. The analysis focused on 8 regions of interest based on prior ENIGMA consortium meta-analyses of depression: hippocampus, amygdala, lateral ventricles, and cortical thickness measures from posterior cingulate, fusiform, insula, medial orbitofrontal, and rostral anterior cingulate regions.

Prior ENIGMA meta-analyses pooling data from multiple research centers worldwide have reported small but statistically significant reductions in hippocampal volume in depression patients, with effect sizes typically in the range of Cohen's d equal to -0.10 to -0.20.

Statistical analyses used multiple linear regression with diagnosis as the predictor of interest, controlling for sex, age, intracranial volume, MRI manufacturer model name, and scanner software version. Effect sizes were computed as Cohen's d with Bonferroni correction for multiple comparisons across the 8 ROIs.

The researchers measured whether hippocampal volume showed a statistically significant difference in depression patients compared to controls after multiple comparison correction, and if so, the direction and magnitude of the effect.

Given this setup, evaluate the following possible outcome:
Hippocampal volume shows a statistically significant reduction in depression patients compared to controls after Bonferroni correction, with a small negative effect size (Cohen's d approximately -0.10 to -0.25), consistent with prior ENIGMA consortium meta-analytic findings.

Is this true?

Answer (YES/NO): NO